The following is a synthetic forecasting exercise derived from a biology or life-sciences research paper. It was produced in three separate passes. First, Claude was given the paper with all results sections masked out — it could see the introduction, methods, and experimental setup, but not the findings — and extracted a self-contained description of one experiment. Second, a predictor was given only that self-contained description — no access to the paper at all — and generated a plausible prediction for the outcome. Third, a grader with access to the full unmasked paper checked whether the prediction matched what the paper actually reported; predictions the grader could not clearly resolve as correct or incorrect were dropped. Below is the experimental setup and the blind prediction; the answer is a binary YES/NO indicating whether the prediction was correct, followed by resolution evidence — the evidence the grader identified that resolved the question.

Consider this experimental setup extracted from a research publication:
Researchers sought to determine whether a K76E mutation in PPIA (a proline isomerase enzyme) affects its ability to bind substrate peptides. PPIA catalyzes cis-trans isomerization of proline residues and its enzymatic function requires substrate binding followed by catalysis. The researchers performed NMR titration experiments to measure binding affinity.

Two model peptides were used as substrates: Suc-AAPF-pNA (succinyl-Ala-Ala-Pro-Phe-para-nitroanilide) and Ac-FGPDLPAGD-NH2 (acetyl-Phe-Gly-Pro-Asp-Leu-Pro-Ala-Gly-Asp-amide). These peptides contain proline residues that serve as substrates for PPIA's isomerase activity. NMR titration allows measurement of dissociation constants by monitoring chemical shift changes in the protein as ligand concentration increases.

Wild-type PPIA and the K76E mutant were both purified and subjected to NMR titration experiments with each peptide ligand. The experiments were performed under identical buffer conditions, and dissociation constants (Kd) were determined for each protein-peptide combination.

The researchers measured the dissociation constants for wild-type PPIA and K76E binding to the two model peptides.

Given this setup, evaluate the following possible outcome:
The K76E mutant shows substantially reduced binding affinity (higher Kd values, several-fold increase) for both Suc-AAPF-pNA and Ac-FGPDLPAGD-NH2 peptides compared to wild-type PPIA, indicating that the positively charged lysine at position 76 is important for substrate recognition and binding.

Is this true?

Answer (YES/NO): NO